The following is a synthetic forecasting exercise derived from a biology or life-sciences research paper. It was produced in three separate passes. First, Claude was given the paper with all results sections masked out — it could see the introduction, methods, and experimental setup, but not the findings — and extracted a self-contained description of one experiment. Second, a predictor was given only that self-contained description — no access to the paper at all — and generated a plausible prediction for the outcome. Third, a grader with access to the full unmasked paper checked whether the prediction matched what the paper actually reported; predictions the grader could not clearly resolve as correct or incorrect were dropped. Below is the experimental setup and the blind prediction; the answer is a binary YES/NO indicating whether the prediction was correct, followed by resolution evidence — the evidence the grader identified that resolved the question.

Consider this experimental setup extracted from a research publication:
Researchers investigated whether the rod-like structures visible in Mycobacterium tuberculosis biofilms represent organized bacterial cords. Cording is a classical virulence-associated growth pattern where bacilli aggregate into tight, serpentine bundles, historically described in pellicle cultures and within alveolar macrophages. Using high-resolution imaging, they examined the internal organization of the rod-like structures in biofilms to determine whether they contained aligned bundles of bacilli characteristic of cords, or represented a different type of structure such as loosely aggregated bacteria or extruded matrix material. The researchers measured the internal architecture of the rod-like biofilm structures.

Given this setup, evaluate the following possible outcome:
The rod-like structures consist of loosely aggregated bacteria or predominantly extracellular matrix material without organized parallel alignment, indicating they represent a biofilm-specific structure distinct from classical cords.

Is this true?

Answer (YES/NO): NO